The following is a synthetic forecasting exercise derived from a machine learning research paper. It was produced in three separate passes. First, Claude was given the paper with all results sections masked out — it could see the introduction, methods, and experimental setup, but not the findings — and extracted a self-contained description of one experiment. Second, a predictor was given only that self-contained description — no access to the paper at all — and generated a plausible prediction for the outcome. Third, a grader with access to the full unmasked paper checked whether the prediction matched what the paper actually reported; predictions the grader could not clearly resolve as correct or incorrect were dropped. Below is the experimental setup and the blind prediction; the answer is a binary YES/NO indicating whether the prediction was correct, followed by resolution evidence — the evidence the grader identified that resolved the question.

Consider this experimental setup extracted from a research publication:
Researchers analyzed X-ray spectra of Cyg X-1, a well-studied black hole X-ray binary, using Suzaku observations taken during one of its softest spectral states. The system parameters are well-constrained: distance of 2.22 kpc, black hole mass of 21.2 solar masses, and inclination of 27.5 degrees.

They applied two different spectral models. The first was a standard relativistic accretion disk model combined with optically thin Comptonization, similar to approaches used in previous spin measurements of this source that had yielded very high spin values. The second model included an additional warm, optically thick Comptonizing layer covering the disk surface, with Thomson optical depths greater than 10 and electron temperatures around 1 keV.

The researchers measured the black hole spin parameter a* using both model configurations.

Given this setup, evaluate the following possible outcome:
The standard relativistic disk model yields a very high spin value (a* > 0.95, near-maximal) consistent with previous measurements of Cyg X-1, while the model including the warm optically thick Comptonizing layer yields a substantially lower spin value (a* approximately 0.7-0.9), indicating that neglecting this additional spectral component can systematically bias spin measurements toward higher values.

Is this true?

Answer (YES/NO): YES